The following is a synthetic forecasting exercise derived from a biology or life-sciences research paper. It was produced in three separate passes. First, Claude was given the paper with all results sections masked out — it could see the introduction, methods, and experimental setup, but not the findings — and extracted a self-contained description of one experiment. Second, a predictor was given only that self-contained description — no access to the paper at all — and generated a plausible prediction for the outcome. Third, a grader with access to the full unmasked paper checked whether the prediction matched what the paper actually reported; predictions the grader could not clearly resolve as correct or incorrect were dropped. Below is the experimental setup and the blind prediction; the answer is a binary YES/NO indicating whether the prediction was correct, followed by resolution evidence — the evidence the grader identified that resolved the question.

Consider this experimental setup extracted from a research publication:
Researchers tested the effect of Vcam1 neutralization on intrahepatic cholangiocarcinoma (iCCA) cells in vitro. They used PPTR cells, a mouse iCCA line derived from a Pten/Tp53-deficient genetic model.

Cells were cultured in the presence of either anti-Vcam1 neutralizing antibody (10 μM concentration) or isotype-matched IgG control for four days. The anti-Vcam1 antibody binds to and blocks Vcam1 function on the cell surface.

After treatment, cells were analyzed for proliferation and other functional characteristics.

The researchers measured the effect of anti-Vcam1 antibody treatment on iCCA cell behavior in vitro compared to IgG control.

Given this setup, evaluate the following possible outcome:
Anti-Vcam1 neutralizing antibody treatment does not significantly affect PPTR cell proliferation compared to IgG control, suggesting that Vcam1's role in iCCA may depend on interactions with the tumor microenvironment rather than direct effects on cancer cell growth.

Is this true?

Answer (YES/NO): YES